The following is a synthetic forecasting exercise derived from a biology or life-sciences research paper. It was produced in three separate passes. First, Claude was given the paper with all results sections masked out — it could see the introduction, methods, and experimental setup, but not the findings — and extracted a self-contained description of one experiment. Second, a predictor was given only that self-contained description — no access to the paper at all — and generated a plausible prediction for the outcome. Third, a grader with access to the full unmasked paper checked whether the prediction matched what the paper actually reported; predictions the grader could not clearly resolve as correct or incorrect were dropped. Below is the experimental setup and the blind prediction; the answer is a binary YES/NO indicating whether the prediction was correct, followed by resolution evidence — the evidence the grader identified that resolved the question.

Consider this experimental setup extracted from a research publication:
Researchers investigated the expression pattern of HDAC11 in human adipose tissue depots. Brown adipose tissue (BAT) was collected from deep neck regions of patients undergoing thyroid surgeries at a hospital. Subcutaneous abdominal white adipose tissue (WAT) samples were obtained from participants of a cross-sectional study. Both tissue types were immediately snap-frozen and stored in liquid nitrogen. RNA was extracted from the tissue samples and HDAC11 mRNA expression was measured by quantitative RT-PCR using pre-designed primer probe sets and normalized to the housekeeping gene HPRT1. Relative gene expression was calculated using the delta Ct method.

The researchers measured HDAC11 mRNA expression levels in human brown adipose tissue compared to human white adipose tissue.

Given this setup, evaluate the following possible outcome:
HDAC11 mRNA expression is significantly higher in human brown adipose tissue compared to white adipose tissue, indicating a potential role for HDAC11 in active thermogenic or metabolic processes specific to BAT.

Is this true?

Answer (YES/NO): NO